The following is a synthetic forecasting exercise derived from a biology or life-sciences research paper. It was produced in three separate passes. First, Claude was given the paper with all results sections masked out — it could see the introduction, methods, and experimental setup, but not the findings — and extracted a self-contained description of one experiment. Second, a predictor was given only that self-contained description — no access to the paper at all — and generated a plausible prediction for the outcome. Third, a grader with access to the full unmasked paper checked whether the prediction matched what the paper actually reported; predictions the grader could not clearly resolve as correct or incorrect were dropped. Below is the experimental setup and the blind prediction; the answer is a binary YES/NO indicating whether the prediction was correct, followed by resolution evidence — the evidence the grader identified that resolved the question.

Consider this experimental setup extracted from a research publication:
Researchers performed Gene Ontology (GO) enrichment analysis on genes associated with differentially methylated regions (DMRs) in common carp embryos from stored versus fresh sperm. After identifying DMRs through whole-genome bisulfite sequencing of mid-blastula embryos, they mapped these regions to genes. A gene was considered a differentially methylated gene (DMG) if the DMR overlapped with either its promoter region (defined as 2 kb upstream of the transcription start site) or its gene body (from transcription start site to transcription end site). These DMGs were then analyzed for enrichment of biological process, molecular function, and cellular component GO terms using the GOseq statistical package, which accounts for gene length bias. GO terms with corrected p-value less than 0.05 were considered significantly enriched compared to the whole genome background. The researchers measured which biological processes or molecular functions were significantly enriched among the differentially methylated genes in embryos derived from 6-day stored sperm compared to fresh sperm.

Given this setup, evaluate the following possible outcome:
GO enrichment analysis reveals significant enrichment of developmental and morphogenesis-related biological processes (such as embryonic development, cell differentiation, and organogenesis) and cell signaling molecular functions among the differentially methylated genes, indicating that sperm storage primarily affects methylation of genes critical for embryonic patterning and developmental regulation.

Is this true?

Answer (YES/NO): NO